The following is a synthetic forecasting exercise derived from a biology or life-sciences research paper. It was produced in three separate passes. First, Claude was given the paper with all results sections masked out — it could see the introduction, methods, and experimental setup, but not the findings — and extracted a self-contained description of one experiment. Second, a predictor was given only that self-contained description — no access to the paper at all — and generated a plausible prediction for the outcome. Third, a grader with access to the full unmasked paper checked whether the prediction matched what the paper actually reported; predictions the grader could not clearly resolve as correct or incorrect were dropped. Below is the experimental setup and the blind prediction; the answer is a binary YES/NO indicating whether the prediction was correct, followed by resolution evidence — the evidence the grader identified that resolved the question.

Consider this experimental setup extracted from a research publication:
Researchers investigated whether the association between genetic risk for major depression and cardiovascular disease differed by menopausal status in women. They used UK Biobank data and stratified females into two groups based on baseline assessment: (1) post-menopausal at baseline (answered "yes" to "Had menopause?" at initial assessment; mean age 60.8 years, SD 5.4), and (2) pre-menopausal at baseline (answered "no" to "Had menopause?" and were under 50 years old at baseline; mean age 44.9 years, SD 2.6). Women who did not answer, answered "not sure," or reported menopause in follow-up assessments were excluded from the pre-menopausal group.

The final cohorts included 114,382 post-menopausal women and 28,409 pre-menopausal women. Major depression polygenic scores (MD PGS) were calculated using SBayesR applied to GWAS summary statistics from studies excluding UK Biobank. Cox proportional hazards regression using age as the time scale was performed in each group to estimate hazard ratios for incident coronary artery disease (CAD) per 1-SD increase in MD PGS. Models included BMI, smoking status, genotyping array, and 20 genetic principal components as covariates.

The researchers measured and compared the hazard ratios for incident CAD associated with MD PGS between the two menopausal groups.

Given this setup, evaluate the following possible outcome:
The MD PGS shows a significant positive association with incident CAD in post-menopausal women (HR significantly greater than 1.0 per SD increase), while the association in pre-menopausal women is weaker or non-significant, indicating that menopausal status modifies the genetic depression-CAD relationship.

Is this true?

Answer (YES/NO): YES